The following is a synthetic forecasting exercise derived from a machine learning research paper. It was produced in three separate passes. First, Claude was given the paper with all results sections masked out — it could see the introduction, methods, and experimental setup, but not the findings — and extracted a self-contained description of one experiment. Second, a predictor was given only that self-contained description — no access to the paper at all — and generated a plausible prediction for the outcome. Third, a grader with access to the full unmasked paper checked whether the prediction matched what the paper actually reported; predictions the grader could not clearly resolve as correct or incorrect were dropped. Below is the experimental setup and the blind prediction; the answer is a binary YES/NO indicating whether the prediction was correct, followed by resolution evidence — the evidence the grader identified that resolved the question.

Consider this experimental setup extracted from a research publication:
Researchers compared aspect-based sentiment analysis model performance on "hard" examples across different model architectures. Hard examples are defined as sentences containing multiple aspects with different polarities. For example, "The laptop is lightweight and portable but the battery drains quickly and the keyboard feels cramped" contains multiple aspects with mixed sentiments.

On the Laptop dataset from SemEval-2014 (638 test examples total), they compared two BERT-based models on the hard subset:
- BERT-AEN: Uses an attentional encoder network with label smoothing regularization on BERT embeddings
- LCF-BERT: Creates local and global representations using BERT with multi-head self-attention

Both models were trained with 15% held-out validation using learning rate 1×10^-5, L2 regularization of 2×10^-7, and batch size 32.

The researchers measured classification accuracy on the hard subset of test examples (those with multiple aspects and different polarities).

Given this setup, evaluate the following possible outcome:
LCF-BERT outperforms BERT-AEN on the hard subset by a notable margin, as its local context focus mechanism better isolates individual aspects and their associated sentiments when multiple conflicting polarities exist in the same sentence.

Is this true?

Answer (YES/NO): YES